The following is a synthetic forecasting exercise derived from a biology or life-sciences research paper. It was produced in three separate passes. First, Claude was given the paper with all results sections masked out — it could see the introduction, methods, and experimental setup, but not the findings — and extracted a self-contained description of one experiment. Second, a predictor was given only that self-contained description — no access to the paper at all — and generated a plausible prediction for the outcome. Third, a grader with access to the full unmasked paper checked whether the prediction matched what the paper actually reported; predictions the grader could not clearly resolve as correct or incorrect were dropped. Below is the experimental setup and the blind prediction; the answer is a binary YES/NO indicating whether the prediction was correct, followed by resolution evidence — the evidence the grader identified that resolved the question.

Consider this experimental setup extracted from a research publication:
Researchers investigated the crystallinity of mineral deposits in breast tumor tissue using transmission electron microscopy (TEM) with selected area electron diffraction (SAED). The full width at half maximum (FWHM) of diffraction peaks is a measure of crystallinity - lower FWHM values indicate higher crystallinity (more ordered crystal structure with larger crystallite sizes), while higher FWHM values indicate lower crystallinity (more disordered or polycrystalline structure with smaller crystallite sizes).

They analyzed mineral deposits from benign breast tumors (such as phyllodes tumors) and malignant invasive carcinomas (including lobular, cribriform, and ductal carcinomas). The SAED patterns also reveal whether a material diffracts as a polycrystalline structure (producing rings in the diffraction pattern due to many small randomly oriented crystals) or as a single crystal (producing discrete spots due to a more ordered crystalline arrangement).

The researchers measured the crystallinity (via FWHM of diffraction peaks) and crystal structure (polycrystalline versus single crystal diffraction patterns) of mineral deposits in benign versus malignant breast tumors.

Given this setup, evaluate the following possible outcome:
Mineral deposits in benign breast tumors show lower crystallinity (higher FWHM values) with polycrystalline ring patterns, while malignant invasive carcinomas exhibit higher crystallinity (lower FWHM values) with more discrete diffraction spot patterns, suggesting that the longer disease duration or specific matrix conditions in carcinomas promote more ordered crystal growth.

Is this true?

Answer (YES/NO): YES